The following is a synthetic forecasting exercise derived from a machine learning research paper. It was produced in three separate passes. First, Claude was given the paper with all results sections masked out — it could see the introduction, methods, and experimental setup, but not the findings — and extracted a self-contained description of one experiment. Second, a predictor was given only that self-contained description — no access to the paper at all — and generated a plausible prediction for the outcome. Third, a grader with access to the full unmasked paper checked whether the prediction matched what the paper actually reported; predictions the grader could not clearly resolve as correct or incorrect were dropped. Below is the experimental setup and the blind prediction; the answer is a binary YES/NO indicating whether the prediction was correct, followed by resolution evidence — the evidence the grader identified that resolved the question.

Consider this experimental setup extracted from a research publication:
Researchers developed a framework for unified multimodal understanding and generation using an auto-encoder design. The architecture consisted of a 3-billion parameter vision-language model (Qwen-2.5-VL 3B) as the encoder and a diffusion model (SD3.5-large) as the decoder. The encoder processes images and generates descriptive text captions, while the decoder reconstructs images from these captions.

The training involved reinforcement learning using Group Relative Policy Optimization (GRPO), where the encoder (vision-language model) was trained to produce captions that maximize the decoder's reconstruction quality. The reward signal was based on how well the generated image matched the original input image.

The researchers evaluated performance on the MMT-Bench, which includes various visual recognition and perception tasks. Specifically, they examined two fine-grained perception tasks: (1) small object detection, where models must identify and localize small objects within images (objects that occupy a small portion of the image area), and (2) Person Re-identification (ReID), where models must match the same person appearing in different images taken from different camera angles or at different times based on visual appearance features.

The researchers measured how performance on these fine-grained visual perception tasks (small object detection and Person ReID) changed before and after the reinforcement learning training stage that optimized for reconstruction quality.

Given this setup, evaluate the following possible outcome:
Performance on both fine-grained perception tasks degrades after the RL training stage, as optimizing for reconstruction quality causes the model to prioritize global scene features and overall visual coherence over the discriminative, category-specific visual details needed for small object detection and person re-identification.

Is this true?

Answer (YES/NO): NO